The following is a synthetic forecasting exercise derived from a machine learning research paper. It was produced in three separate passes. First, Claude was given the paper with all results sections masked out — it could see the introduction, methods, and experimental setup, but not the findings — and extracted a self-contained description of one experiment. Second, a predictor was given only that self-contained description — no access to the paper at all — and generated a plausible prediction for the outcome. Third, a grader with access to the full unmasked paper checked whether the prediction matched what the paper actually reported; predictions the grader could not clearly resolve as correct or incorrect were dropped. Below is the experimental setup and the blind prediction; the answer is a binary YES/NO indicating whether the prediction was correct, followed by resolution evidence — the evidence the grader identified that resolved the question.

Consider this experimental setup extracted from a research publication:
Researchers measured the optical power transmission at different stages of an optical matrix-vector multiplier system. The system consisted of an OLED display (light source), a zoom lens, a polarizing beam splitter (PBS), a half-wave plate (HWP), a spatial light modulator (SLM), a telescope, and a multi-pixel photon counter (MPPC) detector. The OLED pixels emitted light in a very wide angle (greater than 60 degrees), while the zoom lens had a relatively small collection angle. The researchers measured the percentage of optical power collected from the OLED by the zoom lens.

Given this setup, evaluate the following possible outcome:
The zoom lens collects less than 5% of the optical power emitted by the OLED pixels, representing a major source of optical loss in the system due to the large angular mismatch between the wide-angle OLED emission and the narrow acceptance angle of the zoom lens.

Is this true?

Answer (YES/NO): YES